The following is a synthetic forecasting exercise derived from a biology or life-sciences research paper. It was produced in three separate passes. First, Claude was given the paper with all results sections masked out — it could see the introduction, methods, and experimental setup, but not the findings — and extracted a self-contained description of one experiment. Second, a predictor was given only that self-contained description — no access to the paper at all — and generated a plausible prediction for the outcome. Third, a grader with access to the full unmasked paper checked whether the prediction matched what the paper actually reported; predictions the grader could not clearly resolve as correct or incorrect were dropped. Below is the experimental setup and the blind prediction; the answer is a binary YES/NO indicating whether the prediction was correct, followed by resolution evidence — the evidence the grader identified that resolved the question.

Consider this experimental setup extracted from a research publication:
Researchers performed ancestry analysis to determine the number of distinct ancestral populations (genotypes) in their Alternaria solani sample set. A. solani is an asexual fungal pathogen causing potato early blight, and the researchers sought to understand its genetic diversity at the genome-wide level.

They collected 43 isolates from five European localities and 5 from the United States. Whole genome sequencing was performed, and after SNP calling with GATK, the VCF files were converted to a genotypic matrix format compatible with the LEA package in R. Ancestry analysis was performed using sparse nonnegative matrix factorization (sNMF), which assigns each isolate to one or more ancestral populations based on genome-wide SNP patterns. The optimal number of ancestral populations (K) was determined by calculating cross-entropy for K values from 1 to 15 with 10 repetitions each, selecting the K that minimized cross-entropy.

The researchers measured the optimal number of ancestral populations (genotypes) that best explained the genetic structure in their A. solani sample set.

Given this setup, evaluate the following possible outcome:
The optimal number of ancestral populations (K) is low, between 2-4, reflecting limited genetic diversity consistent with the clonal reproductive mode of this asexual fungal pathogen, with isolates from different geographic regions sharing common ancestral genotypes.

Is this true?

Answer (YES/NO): NO